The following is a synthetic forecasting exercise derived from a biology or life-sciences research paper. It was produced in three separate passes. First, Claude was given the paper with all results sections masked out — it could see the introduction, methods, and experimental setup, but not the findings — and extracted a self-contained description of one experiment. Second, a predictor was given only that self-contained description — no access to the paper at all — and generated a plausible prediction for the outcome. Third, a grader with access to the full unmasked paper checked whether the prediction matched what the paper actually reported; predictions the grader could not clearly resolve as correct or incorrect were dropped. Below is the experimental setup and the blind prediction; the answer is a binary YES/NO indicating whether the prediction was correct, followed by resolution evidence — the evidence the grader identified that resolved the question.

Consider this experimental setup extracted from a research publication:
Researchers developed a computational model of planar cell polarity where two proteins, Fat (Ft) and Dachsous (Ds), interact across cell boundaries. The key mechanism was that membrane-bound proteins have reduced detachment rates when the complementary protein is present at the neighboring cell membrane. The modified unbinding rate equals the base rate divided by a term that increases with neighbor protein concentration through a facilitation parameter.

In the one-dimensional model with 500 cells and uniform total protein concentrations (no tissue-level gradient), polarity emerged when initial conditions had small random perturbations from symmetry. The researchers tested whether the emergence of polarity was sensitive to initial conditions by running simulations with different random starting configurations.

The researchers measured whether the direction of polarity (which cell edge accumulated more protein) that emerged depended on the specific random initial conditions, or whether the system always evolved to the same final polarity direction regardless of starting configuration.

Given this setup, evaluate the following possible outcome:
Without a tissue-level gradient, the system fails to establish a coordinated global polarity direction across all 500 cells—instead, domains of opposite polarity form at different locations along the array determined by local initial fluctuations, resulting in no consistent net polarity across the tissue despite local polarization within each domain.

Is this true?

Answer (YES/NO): NO